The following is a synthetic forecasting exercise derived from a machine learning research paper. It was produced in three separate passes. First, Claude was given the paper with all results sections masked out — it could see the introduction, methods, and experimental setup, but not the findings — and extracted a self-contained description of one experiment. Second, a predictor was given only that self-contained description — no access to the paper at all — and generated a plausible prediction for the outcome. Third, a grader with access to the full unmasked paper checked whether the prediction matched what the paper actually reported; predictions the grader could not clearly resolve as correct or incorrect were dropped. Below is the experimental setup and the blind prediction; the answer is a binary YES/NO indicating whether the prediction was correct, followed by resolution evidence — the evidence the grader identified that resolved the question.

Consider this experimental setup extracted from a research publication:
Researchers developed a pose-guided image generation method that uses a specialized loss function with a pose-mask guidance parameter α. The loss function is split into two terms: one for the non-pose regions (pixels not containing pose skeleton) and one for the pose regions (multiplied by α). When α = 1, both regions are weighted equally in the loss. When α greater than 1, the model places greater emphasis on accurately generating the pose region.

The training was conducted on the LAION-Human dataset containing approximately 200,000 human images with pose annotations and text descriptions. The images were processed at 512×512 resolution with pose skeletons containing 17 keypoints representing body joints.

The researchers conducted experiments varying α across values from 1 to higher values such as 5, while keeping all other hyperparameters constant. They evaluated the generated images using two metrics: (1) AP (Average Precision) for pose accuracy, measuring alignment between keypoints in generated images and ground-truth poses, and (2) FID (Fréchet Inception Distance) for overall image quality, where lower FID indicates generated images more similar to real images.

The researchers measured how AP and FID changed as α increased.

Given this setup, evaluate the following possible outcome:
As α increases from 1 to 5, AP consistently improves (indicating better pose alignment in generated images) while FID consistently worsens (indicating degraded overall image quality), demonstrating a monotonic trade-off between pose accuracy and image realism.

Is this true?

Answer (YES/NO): NO